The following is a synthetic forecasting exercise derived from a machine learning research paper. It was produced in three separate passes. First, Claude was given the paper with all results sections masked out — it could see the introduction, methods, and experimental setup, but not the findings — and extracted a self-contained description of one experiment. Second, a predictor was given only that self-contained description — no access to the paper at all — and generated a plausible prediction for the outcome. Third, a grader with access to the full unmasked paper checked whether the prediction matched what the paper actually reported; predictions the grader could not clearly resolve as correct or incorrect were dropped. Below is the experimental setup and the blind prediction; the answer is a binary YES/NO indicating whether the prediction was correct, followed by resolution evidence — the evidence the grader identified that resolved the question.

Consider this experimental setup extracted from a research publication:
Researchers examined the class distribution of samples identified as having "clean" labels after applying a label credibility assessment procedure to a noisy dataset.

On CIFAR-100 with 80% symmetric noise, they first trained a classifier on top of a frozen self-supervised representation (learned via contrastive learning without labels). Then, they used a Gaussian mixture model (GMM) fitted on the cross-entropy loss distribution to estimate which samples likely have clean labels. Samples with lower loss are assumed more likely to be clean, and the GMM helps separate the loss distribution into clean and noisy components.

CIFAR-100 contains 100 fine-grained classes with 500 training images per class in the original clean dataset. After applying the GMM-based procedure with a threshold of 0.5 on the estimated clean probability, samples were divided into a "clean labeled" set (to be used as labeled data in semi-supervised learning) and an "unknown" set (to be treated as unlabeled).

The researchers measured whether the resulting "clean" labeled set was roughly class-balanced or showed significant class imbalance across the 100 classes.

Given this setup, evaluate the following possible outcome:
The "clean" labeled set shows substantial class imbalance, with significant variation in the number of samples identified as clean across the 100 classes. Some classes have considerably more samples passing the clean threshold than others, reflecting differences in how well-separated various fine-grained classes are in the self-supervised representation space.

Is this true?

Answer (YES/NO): YES